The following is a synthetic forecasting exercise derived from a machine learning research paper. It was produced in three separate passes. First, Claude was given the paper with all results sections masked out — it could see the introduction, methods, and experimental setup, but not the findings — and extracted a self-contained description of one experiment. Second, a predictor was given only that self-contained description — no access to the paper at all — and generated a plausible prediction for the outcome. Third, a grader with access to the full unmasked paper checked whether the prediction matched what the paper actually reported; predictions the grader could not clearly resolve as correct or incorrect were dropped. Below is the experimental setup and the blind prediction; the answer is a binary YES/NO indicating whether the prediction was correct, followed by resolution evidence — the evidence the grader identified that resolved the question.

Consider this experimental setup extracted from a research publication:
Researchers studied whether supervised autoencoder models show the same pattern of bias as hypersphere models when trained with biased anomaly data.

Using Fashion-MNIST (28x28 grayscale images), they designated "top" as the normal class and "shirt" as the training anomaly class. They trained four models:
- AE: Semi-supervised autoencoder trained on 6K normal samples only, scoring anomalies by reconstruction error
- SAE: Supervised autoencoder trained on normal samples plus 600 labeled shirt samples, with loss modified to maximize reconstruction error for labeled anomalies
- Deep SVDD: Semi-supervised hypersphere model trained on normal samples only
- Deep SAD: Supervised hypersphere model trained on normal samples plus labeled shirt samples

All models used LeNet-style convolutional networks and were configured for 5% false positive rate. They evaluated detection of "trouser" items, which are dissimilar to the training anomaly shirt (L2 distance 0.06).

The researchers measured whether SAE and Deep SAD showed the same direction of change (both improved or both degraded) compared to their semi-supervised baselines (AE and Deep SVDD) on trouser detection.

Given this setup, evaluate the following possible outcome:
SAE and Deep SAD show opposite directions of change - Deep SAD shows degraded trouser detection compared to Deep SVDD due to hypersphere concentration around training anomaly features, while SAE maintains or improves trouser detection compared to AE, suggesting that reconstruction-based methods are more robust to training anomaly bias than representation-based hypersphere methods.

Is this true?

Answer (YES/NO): NO